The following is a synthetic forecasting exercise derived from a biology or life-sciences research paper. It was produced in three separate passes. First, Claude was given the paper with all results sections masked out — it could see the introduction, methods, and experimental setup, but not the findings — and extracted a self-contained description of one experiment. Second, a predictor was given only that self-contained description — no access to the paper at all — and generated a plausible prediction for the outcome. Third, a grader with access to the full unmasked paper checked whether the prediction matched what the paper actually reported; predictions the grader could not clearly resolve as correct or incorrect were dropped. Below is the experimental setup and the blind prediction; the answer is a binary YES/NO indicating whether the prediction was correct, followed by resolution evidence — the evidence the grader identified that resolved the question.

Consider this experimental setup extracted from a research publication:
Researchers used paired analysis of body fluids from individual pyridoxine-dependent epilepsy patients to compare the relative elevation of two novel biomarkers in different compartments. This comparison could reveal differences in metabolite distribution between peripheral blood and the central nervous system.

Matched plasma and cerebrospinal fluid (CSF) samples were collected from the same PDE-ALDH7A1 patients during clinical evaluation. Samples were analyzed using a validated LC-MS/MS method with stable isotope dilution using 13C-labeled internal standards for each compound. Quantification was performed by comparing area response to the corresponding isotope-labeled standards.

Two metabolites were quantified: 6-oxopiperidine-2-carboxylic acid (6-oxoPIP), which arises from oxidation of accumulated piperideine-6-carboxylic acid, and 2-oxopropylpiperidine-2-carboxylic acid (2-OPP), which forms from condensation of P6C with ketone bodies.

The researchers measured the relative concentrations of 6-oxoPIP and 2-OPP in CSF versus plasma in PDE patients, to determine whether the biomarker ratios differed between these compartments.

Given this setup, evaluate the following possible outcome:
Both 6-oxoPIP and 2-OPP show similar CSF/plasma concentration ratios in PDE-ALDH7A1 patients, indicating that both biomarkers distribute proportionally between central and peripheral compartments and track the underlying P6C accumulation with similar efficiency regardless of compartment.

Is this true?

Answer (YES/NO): NO